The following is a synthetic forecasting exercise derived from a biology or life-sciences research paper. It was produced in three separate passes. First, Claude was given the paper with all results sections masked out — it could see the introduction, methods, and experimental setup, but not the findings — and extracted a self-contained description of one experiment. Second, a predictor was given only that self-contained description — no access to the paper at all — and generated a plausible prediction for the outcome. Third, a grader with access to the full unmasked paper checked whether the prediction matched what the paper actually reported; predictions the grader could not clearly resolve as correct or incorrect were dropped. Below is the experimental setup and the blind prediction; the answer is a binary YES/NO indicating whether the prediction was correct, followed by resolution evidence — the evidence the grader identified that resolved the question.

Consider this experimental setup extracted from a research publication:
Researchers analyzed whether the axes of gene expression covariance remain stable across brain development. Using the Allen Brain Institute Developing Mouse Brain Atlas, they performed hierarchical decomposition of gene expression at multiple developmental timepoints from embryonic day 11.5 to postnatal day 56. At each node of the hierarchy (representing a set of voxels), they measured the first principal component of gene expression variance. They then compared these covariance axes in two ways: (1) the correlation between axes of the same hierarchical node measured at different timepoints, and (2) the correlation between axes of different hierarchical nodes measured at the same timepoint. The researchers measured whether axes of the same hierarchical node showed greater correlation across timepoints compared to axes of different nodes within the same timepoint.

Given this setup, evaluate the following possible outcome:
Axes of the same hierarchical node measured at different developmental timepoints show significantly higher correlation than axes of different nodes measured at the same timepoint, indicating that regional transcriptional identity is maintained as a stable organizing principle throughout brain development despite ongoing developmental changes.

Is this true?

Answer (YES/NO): YES